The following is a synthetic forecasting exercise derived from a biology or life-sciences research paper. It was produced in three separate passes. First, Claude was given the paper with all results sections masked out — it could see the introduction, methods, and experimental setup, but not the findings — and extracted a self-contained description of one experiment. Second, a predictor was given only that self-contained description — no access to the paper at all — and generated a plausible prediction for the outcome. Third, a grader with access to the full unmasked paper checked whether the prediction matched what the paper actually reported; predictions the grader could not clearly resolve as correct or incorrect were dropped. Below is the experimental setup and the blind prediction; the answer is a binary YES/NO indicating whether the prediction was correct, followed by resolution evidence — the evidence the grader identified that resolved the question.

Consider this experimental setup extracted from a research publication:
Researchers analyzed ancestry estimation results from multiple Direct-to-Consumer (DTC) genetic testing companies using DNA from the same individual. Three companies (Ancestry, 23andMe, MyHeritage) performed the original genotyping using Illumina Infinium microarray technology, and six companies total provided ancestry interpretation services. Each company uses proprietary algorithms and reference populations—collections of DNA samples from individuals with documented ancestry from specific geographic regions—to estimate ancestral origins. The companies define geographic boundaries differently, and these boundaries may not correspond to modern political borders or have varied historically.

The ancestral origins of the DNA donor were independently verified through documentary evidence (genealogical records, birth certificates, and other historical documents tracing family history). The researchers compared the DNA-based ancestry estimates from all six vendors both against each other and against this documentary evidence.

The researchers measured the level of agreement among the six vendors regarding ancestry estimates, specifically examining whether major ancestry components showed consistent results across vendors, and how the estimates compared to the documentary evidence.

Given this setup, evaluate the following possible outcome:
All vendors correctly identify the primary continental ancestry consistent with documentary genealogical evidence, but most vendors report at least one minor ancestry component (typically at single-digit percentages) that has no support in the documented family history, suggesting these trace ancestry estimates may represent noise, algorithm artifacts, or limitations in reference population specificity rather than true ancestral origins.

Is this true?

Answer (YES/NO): YES